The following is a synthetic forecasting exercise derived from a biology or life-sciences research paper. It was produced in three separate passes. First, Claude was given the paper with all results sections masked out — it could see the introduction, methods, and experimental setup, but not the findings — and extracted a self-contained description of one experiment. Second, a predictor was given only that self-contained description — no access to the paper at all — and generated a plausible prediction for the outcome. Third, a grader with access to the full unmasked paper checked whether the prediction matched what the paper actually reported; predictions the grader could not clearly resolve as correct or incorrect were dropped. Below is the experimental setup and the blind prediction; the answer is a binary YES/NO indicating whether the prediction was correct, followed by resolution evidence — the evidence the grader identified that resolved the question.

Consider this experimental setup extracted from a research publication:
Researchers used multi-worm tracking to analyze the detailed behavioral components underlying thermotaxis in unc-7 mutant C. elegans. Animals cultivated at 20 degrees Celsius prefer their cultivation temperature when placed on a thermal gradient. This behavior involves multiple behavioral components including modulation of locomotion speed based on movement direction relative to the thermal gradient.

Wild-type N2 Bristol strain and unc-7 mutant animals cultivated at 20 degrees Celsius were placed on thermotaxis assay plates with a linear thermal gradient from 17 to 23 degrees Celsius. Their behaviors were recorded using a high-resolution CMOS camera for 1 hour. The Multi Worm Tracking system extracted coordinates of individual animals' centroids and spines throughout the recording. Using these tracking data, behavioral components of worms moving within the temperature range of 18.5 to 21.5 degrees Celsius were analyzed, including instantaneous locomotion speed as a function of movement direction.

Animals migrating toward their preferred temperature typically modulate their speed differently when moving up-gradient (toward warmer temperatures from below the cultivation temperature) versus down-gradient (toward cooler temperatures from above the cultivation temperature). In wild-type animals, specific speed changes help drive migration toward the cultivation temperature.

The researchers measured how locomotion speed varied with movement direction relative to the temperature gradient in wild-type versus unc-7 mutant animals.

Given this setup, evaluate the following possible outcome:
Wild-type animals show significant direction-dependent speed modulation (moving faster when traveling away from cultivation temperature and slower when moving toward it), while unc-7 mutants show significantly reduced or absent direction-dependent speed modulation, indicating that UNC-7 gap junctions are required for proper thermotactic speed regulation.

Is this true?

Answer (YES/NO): NO